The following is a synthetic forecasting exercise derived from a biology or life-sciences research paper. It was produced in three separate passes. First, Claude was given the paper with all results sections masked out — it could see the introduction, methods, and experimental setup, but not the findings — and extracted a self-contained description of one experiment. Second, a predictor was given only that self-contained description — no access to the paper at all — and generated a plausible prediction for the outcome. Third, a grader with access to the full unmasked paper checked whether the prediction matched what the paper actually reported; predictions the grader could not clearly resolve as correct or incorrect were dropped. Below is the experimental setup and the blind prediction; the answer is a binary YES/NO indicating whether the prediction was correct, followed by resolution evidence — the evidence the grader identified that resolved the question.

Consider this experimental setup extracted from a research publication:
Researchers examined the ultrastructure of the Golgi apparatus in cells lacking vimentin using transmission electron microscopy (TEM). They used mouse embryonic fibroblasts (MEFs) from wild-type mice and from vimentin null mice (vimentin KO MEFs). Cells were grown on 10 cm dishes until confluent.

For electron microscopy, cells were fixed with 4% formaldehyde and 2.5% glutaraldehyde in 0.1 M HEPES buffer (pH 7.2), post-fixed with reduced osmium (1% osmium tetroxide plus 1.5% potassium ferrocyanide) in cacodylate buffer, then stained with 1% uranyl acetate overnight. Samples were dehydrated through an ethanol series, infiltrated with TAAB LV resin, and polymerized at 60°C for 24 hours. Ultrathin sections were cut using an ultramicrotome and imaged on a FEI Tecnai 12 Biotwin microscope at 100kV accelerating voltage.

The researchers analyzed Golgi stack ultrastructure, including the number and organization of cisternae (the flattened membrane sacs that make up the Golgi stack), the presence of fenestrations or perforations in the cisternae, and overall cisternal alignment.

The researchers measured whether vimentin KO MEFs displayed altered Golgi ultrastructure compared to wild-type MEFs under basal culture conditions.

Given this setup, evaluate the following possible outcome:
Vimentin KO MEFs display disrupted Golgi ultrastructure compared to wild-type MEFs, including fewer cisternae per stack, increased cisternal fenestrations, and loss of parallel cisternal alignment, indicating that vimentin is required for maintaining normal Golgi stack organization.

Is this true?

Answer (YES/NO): NO